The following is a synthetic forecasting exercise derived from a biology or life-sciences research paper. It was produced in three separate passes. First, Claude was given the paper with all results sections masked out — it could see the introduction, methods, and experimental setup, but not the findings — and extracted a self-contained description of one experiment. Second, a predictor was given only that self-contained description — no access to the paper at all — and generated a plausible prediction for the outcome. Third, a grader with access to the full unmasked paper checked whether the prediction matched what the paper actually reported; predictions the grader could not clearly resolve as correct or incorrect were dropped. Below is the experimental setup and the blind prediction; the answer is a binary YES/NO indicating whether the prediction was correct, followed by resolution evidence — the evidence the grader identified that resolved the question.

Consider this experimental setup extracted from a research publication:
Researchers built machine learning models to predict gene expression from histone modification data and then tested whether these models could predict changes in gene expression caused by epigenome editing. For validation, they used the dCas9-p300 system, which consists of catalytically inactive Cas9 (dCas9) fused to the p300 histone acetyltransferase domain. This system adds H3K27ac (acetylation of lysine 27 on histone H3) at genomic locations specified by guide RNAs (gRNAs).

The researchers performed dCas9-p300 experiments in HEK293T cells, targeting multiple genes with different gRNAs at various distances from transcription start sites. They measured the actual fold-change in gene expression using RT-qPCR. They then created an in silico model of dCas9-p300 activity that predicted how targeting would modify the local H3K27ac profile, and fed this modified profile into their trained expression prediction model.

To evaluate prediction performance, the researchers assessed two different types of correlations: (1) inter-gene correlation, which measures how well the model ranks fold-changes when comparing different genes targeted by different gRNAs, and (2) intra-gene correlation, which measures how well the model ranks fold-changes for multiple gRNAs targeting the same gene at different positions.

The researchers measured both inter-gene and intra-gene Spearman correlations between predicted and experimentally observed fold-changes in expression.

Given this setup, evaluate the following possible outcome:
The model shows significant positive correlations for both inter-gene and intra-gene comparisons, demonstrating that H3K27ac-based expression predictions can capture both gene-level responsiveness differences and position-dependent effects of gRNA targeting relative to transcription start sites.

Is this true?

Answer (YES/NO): NO